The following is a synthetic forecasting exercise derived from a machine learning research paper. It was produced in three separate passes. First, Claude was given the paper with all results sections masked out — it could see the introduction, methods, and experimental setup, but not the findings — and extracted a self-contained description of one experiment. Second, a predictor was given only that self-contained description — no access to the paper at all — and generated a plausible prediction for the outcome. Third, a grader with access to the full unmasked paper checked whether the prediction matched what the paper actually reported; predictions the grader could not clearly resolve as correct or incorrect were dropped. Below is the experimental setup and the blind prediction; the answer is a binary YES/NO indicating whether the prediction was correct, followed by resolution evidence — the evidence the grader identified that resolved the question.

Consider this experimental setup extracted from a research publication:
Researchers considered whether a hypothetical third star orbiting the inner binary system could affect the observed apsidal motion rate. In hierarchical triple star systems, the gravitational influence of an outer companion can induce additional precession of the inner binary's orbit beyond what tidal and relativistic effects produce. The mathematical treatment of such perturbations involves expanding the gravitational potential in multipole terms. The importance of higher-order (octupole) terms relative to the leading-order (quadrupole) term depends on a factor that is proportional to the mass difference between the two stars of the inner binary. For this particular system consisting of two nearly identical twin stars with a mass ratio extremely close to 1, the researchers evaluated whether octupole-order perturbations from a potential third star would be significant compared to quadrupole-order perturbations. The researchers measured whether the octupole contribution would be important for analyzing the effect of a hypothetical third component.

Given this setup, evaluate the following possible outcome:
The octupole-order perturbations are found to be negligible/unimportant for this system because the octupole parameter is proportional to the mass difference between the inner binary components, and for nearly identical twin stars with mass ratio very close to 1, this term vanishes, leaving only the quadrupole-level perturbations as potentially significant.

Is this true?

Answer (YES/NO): YES